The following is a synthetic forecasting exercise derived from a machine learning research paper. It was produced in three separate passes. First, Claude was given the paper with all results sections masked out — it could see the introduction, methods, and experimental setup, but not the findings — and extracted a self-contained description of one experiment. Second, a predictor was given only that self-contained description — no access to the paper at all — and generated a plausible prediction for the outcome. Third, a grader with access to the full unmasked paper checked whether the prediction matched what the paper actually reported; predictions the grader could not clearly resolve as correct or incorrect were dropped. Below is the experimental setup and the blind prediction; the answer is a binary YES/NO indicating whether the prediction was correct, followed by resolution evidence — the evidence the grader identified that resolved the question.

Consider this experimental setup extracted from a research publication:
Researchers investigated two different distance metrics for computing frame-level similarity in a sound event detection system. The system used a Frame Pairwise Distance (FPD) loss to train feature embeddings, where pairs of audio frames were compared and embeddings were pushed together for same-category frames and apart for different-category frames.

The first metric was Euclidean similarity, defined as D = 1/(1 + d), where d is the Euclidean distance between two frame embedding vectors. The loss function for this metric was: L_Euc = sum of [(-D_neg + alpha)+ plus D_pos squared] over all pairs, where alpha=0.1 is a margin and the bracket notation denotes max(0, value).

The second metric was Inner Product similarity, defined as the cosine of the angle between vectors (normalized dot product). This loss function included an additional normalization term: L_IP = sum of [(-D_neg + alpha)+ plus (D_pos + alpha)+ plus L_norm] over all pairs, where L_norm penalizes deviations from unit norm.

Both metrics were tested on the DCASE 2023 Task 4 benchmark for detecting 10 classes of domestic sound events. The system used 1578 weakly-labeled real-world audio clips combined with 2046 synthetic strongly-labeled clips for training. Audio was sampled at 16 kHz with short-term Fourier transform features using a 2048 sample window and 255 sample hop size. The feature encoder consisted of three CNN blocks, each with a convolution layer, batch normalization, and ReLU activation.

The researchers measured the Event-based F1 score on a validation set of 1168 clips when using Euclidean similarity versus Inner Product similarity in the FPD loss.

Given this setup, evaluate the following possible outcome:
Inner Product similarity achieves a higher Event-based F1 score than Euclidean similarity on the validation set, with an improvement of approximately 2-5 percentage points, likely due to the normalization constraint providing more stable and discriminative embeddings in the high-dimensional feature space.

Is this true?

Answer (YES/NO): NO